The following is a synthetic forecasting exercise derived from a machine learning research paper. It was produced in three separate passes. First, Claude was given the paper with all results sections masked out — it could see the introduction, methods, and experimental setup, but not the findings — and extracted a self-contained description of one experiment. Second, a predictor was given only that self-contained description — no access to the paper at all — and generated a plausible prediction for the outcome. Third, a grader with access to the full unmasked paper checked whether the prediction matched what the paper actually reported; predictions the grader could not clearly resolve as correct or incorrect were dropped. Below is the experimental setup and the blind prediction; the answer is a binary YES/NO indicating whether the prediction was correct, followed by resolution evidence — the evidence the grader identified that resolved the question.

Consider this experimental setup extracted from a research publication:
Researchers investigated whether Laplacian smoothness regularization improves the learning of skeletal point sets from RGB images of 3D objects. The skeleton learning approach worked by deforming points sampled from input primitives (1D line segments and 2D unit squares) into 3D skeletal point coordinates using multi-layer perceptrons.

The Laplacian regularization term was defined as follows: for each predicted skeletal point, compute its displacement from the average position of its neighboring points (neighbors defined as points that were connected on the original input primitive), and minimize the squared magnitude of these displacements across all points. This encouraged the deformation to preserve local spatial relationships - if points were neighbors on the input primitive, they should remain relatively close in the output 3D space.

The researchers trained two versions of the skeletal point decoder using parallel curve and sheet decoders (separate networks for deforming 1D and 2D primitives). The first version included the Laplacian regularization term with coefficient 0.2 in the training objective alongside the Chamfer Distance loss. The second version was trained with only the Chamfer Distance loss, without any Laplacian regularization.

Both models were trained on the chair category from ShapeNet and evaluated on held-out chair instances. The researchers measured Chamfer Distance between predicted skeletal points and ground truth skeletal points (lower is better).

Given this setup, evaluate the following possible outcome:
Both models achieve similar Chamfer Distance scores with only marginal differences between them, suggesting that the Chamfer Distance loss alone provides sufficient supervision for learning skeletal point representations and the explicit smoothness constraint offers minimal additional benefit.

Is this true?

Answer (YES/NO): NO